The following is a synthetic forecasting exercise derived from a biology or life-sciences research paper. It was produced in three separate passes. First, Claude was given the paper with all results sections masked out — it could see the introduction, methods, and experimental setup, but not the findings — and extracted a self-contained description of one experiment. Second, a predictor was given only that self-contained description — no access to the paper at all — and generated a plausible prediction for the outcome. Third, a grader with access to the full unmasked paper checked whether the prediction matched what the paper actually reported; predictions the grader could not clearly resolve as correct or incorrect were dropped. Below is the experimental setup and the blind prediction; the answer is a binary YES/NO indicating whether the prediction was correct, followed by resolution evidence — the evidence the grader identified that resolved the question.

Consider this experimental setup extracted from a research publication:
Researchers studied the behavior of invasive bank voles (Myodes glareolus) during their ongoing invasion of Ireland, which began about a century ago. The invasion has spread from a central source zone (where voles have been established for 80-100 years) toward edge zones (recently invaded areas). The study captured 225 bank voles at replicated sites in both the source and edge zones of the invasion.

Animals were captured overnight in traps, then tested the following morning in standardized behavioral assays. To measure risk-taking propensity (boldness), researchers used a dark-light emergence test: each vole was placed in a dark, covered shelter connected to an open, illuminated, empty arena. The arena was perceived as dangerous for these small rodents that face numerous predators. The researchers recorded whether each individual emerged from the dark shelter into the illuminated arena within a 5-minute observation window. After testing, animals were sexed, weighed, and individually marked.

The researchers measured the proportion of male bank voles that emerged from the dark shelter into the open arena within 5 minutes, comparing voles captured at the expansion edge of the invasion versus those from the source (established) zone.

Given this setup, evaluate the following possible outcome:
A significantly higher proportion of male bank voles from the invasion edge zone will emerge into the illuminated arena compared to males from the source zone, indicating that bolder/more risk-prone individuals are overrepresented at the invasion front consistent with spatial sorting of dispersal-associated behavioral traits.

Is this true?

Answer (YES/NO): NO